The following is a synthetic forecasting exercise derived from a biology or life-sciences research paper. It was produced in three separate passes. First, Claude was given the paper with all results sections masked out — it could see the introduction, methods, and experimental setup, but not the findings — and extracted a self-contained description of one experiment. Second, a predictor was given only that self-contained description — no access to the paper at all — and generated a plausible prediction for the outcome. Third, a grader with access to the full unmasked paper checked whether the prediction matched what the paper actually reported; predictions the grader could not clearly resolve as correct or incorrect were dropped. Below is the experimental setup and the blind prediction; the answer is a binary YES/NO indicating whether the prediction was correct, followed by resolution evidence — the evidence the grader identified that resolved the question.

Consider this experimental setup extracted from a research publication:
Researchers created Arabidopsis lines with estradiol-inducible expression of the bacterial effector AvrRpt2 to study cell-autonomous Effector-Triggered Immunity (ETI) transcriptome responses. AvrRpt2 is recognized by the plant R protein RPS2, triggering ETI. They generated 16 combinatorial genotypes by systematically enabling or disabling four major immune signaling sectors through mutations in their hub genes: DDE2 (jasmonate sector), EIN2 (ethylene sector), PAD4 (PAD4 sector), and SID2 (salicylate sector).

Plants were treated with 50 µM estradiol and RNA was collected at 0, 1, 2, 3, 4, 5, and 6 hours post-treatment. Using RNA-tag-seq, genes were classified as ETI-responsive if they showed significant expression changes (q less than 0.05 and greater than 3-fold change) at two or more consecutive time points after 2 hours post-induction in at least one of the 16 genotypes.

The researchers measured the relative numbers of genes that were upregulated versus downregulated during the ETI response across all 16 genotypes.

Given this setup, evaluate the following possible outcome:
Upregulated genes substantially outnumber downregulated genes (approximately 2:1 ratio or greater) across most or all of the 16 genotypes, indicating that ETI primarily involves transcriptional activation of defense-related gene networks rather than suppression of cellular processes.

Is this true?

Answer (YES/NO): NO